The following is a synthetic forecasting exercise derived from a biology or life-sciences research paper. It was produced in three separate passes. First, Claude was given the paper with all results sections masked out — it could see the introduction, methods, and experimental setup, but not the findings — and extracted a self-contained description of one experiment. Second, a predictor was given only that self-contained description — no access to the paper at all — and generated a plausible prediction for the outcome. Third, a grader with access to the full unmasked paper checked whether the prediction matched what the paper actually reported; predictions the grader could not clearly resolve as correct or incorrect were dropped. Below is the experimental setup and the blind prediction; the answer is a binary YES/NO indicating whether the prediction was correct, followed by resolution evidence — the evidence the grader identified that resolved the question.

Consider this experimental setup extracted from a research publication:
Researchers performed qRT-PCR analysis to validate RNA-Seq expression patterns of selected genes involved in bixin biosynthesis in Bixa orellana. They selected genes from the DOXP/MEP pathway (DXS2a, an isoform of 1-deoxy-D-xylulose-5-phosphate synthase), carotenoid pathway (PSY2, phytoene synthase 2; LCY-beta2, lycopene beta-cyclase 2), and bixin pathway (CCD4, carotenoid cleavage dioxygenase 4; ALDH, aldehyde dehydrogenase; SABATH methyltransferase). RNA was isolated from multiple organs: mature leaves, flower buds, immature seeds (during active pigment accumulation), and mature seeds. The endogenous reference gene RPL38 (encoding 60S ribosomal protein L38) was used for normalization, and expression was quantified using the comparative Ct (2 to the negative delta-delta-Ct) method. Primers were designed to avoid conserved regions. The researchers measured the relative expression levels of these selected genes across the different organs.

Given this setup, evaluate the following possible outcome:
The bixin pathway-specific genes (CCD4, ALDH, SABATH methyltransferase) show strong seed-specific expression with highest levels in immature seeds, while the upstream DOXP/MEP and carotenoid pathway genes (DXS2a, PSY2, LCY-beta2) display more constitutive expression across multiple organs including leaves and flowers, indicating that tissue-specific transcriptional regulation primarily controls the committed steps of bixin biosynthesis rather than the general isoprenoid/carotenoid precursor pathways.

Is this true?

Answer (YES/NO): NO